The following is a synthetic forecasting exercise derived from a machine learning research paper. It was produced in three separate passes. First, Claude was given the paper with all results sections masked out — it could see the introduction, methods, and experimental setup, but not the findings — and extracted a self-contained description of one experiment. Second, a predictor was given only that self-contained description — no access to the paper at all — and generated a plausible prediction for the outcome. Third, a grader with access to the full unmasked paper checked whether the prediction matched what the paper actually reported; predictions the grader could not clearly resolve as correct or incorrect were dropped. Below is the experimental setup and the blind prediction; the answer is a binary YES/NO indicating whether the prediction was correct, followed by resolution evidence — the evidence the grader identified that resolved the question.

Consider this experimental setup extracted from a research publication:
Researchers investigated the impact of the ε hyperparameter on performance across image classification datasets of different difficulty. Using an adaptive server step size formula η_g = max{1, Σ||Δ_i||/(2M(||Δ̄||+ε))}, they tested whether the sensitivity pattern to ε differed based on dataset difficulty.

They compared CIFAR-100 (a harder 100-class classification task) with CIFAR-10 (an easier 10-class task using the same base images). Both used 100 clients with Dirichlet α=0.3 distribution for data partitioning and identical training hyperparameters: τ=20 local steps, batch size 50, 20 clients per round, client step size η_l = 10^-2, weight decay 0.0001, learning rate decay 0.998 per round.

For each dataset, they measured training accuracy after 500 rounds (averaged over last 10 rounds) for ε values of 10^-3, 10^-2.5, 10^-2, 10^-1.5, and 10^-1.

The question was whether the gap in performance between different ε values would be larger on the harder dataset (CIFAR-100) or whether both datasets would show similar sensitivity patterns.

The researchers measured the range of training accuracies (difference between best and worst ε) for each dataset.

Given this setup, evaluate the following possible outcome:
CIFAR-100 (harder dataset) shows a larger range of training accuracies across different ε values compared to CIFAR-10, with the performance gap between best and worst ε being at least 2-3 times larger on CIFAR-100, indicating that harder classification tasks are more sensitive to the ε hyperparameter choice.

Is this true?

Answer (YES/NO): YES